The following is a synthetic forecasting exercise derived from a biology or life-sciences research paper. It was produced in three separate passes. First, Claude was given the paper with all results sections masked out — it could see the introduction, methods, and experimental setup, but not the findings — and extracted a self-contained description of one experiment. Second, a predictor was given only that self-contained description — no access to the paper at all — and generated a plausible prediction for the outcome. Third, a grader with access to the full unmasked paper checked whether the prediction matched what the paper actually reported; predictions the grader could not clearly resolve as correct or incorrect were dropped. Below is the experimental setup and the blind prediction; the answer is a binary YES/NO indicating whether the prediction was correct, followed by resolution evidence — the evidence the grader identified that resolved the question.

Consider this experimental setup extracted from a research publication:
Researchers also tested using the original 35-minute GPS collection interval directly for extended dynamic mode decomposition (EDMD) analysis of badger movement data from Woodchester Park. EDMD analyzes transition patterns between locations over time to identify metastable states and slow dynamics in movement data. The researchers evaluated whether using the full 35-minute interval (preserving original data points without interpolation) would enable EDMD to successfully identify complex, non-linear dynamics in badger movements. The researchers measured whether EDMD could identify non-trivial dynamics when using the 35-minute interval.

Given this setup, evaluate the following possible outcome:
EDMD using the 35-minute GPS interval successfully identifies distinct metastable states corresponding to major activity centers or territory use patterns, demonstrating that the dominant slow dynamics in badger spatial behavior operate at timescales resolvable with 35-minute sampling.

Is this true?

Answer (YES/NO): NO